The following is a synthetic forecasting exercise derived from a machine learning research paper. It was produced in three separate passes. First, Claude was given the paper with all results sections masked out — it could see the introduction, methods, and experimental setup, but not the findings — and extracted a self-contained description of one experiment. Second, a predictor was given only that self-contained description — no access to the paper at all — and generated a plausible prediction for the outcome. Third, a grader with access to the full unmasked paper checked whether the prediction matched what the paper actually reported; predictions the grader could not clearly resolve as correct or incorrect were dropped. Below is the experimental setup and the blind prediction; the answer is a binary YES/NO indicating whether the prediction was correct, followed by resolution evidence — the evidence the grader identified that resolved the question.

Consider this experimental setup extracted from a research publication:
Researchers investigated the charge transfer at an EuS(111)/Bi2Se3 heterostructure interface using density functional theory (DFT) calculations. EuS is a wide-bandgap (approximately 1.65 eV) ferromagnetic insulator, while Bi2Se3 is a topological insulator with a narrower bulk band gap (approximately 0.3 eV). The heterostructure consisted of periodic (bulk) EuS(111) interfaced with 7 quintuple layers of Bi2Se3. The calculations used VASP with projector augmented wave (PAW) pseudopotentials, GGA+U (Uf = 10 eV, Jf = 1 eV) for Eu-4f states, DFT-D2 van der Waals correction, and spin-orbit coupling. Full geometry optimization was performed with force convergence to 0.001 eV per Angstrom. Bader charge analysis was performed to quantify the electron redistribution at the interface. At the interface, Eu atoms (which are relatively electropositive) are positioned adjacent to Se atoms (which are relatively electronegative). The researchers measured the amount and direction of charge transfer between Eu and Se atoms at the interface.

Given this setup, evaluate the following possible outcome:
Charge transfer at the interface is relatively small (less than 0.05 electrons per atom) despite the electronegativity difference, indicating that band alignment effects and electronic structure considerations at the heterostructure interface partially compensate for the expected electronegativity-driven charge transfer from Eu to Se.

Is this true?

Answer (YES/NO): NO